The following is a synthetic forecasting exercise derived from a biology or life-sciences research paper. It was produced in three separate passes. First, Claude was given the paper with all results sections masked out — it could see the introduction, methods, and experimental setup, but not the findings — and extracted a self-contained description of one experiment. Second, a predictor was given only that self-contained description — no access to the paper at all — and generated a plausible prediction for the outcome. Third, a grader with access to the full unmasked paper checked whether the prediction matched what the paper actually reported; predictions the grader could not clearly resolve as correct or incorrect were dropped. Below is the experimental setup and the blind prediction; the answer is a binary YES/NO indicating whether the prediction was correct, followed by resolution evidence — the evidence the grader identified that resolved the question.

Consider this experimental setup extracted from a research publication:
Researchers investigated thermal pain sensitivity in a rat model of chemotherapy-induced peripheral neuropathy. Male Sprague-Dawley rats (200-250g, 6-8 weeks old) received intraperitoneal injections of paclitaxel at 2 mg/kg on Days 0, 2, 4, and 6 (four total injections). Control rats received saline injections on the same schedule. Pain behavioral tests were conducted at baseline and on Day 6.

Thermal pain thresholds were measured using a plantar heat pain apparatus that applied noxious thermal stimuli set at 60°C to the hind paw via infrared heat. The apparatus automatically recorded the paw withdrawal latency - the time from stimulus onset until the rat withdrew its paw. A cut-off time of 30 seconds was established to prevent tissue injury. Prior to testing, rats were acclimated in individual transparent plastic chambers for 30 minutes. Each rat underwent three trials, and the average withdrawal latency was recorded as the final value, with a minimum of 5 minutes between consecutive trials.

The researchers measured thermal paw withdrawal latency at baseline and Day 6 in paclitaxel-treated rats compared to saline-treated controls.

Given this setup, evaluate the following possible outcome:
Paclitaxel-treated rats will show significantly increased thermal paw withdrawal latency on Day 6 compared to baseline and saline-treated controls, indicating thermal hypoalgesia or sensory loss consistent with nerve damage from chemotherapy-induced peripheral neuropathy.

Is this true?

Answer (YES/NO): NO